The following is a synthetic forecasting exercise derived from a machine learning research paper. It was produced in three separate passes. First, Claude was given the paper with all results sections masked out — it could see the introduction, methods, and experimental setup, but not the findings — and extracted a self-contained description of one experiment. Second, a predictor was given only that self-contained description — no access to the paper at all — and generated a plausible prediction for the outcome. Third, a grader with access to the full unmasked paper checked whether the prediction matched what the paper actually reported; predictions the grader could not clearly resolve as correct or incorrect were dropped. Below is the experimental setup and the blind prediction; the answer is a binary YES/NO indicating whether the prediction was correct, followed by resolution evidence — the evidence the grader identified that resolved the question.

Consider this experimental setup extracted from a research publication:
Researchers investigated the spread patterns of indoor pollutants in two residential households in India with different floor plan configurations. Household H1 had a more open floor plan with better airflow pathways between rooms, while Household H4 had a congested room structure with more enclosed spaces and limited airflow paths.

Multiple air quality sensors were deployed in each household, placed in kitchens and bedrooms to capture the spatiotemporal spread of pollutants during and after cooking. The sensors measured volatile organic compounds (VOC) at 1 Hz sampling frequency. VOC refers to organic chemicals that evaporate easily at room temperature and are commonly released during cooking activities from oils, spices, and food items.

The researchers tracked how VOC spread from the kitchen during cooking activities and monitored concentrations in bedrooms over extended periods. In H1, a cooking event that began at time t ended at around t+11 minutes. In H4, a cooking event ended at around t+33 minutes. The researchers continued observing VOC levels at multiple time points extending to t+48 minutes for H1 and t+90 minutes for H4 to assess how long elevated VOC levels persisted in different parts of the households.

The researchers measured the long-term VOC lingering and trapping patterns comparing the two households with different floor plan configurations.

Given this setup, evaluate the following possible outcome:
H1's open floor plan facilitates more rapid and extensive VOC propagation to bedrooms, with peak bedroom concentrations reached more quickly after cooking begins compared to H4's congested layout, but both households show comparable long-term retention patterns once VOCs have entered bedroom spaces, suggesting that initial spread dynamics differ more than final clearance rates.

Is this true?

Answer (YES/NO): NO